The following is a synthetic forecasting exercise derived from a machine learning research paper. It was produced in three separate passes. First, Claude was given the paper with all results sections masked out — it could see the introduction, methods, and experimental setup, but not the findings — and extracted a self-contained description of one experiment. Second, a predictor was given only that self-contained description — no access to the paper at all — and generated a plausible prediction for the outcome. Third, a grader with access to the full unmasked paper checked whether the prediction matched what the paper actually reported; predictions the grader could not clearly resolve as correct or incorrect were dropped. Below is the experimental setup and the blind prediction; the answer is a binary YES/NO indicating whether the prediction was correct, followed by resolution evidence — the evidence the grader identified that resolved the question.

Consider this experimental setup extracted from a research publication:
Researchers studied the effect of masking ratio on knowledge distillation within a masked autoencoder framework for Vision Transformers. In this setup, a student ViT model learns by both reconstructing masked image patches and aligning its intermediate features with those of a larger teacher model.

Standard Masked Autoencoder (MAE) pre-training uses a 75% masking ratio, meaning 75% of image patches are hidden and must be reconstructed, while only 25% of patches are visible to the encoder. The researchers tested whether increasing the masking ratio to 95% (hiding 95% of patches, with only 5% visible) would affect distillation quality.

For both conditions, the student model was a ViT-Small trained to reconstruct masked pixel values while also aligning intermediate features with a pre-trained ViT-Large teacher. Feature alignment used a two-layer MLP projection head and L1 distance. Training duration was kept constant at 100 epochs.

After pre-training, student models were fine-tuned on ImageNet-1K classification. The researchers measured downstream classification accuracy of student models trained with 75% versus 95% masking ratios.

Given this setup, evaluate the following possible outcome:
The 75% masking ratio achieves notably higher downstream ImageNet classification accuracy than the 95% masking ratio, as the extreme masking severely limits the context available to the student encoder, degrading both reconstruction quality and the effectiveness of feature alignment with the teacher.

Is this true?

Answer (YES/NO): NO